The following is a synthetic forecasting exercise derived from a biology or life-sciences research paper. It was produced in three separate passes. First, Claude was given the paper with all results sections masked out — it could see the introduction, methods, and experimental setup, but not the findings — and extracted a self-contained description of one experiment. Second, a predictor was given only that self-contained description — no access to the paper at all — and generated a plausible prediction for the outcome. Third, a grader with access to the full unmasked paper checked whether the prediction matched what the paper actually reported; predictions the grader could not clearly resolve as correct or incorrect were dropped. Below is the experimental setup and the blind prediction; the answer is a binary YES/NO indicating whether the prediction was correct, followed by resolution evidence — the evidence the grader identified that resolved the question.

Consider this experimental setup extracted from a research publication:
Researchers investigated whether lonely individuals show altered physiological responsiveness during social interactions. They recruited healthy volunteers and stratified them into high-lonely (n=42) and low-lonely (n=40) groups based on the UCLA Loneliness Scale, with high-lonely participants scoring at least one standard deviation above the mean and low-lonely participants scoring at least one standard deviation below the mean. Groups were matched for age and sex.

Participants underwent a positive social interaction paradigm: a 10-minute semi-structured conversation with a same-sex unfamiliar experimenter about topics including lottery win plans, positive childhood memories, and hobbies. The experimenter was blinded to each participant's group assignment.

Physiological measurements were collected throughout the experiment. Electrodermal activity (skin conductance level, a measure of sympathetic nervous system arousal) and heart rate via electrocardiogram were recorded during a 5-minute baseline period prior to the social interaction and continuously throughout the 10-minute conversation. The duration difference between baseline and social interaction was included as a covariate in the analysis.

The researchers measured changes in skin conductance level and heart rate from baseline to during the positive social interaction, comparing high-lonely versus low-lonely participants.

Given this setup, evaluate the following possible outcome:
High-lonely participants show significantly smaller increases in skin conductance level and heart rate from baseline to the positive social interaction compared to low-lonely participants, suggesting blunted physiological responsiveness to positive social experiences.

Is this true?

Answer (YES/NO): NO